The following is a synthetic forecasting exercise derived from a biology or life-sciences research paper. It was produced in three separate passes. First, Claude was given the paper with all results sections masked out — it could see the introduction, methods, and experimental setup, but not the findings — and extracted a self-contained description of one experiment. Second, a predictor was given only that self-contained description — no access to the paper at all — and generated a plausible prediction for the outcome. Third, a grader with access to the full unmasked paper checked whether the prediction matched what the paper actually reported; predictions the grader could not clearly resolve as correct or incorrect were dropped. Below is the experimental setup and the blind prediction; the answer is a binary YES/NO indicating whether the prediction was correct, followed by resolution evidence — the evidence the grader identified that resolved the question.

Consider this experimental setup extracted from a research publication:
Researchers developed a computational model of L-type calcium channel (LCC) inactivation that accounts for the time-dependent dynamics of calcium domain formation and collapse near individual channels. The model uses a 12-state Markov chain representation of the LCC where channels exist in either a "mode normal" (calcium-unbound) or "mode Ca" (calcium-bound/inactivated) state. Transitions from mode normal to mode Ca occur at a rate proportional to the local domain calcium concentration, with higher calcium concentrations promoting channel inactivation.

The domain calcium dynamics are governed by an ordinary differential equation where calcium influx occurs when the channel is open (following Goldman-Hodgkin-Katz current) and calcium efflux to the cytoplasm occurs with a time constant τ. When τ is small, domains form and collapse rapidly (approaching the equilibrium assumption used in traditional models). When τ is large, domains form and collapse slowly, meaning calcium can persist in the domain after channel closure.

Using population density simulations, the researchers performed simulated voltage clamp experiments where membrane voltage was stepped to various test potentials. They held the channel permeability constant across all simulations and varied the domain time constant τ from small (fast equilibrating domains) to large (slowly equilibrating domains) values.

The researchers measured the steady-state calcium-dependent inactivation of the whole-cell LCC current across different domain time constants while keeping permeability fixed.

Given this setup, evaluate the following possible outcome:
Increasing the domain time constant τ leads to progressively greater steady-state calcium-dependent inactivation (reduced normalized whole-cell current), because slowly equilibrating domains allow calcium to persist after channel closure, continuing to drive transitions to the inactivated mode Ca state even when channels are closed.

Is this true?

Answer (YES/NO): YES